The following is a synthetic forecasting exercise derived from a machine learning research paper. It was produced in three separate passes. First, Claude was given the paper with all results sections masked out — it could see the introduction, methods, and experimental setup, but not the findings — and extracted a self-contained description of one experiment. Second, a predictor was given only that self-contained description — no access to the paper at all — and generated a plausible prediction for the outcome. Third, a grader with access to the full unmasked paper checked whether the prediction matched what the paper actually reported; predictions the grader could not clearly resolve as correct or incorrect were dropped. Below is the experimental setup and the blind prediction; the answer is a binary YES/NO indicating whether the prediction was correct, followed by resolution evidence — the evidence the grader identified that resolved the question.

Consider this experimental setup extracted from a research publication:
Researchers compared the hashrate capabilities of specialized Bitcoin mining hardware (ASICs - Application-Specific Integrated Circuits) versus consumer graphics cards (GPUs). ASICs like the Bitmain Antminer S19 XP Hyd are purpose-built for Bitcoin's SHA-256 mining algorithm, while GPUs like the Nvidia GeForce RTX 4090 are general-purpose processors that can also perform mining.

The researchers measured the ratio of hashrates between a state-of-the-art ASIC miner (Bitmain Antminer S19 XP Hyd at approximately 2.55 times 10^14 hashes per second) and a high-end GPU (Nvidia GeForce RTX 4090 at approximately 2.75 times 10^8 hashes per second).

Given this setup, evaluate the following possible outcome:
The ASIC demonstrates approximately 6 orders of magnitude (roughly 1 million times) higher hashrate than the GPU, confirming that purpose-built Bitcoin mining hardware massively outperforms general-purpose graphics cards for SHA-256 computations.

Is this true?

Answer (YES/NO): YES